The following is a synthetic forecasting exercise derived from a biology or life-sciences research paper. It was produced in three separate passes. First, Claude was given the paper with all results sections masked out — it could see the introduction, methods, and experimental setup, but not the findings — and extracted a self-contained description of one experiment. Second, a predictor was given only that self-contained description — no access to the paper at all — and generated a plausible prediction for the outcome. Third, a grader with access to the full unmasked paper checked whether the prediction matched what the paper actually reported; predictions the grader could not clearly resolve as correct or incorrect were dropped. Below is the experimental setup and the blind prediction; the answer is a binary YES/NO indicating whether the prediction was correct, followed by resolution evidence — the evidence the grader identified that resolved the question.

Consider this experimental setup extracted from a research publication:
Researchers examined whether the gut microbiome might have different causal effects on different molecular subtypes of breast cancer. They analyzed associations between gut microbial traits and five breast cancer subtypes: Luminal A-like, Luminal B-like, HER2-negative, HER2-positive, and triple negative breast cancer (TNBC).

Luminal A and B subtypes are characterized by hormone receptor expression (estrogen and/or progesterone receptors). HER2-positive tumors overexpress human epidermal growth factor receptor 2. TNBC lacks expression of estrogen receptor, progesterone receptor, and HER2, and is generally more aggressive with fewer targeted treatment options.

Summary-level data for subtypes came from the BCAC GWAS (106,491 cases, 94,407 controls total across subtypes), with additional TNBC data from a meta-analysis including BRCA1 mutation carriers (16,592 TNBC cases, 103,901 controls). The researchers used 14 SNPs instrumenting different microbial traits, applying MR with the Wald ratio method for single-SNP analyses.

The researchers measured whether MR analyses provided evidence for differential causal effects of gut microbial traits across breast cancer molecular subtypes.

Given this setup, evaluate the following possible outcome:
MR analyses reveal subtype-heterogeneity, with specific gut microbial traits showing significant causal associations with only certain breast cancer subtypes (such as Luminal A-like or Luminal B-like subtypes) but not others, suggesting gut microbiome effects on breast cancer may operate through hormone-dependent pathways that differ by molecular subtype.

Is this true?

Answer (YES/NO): NO